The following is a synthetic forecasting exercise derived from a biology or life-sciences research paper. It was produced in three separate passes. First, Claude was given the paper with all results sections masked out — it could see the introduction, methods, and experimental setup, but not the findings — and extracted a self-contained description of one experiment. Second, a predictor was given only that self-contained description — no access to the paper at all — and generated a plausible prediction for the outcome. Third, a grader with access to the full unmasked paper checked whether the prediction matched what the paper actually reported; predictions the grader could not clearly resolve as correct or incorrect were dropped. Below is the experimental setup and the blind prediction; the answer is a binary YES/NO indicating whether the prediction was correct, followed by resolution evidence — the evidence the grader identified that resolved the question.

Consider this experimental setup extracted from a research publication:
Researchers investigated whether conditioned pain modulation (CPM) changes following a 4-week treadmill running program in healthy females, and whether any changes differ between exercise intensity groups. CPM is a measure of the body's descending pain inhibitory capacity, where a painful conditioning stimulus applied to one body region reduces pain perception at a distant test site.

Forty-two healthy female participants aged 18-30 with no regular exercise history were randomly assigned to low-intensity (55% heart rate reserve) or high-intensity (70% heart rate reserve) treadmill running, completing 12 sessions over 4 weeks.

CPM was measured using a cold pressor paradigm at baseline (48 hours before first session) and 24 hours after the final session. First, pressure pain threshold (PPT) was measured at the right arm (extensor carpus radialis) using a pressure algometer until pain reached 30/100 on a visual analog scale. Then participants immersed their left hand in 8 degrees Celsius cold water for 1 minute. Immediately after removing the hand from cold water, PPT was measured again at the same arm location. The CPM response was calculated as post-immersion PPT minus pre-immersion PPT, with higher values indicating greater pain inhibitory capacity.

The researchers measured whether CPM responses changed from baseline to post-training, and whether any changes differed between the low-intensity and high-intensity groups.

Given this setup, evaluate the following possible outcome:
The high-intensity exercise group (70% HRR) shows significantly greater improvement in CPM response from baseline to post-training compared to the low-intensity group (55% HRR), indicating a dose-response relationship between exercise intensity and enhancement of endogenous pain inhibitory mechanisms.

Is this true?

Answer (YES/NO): NO